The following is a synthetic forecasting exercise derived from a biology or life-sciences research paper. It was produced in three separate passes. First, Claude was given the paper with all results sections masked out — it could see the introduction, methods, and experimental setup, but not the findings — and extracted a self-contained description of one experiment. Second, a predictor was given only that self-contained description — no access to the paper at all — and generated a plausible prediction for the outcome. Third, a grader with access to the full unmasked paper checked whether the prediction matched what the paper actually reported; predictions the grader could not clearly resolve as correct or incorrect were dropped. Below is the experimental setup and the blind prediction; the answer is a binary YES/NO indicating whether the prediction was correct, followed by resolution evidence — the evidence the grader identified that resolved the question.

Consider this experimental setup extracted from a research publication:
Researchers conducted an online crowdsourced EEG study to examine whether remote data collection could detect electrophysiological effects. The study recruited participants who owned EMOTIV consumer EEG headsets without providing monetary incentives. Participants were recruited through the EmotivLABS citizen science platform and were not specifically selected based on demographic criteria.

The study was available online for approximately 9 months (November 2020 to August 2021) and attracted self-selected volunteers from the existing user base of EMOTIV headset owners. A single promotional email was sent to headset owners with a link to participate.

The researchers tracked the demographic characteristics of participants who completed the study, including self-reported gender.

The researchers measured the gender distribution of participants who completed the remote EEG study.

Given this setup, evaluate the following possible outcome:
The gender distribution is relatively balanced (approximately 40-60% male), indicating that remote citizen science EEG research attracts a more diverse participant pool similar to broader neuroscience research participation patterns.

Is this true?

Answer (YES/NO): NO